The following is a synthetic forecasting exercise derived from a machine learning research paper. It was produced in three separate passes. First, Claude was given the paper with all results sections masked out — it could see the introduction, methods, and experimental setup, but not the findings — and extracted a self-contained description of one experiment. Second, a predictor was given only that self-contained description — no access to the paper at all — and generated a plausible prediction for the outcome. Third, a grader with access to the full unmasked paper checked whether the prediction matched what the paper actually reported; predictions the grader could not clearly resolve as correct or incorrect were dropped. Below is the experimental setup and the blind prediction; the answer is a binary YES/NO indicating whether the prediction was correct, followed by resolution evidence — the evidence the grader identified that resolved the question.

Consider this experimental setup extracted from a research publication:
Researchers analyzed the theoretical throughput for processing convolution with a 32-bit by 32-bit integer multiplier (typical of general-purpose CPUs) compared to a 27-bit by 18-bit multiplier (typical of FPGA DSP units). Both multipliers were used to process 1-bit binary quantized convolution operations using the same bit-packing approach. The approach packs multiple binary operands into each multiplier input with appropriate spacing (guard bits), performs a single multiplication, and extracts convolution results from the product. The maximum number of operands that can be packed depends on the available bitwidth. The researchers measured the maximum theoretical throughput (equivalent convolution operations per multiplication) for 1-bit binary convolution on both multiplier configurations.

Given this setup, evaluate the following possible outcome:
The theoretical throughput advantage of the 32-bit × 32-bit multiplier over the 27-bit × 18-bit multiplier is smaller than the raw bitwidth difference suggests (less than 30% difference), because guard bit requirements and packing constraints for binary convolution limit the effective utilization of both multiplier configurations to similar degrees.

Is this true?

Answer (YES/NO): NO